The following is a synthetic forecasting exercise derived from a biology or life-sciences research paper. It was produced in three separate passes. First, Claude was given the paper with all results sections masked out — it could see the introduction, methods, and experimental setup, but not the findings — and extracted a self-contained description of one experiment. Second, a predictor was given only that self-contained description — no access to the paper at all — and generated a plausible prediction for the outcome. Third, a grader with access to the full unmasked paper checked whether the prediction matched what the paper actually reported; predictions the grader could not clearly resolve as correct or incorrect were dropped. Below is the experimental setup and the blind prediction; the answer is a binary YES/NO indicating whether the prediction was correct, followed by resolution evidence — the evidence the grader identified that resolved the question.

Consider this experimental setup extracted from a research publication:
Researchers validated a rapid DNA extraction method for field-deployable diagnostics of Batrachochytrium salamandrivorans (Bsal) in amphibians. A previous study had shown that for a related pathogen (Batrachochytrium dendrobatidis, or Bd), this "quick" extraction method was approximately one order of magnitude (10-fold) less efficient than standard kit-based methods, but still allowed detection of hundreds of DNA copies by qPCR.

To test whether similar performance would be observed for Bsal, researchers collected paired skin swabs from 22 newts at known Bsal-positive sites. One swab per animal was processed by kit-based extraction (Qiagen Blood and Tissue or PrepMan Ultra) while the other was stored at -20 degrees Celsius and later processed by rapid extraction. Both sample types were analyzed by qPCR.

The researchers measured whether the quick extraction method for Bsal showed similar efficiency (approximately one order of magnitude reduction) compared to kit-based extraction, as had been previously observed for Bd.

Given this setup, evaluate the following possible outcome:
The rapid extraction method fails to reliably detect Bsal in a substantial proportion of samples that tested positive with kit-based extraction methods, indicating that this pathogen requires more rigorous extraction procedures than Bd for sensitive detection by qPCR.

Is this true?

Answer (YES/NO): NO